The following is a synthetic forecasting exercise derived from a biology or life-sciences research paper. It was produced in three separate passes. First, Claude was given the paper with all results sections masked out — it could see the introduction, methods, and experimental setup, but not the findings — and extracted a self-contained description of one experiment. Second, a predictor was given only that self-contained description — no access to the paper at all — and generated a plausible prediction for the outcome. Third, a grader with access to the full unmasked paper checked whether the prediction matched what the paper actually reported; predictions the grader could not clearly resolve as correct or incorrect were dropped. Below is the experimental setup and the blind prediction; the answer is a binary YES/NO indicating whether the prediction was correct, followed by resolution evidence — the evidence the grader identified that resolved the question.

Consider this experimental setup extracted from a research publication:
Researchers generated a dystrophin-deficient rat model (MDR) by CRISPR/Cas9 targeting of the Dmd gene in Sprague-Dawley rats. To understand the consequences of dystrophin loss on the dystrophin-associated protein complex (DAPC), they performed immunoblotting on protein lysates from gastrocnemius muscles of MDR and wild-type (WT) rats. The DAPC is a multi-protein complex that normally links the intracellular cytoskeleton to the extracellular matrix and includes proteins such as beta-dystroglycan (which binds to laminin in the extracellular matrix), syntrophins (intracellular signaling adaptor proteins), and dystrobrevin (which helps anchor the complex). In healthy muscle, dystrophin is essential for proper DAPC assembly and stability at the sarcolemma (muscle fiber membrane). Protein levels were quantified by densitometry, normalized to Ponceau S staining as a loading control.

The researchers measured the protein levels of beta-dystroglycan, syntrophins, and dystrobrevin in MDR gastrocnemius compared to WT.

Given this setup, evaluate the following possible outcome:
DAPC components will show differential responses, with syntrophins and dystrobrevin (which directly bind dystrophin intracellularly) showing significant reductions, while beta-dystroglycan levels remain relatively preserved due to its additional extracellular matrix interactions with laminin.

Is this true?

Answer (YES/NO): NO